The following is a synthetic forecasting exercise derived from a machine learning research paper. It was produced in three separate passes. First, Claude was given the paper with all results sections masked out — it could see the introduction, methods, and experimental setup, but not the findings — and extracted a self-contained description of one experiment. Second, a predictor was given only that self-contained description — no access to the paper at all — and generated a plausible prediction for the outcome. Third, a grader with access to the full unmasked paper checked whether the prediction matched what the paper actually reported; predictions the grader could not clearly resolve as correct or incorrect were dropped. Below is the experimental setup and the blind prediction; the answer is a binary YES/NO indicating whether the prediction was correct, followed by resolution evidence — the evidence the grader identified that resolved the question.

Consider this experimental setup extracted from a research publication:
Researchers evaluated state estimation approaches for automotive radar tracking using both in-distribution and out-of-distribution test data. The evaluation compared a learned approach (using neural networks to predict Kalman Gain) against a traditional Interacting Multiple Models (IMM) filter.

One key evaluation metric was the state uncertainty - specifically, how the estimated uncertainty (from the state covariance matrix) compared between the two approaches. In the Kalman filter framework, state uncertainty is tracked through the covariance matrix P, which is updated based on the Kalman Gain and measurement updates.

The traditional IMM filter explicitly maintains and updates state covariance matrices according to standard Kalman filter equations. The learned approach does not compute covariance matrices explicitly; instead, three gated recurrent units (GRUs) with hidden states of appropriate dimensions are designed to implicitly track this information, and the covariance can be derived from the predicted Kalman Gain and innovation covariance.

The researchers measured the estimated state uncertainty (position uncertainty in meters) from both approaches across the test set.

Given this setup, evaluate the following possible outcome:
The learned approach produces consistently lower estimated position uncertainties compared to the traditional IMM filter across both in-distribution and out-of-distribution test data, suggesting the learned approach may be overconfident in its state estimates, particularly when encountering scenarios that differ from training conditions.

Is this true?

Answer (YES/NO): NO